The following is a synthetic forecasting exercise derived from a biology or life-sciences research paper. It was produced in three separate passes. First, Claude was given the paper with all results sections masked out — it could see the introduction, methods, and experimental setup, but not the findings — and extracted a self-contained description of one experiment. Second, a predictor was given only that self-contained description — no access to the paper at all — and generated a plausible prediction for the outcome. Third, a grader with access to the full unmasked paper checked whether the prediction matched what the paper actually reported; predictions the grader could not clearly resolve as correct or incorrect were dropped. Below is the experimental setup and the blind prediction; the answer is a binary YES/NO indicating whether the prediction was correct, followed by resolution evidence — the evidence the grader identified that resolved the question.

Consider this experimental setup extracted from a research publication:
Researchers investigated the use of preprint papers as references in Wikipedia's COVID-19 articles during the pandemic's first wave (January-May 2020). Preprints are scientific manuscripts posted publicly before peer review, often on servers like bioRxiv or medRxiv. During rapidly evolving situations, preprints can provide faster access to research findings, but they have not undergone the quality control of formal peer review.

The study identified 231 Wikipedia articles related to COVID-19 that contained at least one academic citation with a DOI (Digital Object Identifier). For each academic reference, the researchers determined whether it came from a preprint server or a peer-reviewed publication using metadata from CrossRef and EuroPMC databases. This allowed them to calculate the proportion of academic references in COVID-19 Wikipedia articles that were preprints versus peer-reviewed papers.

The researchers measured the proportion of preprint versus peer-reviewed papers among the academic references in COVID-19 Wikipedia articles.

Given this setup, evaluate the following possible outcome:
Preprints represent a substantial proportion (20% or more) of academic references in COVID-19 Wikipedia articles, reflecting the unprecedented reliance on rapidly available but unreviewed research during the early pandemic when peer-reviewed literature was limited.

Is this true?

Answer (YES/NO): NO